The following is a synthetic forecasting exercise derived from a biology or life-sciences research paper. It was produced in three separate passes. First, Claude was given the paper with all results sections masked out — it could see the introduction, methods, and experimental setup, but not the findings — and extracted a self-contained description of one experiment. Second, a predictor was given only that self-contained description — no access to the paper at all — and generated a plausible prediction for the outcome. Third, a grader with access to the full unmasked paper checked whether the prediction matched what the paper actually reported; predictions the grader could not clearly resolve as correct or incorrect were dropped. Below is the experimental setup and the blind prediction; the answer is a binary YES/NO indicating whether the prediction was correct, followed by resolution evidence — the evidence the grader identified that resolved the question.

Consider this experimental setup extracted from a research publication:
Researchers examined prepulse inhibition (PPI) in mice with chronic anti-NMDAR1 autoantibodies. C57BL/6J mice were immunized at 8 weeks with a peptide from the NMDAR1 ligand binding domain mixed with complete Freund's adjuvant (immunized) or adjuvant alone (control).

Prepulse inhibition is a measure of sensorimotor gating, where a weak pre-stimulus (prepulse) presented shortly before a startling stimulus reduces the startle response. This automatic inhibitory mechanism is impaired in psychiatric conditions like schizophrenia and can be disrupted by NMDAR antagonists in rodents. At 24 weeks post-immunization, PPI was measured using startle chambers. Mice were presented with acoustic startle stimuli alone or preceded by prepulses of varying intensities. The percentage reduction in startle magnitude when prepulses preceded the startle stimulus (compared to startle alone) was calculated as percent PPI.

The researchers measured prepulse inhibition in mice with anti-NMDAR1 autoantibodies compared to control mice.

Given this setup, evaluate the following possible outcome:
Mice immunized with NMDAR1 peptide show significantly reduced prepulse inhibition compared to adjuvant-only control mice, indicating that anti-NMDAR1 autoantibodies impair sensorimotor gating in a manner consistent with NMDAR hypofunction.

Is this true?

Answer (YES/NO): NO